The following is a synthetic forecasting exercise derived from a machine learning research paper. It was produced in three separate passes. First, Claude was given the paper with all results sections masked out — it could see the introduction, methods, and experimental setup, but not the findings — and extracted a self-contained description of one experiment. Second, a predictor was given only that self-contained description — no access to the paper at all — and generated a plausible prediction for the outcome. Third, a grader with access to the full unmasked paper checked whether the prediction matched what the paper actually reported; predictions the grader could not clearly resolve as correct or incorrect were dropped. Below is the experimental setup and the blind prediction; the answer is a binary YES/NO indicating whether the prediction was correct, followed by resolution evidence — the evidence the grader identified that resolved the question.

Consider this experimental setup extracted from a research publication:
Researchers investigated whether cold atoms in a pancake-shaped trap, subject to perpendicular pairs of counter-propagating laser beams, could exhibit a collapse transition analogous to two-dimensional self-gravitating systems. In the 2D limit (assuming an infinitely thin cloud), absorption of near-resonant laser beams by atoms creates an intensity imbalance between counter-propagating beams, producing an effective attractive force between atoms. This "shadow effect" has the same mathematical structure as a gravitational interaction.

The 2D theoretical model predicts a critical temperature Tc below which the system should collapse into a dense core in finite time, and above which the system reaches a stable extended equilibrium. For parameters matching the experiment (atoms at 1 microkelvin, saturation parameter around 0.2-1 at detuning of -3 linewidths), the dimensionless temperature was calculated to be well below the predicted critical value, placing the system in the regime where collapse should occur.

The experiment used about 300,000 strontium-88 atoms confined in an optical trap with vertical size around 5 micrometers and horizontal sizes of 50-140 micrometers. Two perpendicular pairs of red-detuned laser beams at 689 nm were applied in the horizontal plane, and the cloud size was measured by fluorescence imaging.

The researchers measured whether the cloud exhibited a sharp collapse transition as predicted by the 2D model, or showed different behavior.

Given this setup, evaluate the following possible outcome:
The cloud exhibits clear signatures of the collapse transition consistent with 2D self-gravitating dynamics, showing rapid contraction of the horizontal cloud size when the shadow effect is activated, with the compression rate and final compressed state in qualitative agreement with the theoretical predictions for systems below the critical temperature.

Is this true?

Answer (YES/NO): NO